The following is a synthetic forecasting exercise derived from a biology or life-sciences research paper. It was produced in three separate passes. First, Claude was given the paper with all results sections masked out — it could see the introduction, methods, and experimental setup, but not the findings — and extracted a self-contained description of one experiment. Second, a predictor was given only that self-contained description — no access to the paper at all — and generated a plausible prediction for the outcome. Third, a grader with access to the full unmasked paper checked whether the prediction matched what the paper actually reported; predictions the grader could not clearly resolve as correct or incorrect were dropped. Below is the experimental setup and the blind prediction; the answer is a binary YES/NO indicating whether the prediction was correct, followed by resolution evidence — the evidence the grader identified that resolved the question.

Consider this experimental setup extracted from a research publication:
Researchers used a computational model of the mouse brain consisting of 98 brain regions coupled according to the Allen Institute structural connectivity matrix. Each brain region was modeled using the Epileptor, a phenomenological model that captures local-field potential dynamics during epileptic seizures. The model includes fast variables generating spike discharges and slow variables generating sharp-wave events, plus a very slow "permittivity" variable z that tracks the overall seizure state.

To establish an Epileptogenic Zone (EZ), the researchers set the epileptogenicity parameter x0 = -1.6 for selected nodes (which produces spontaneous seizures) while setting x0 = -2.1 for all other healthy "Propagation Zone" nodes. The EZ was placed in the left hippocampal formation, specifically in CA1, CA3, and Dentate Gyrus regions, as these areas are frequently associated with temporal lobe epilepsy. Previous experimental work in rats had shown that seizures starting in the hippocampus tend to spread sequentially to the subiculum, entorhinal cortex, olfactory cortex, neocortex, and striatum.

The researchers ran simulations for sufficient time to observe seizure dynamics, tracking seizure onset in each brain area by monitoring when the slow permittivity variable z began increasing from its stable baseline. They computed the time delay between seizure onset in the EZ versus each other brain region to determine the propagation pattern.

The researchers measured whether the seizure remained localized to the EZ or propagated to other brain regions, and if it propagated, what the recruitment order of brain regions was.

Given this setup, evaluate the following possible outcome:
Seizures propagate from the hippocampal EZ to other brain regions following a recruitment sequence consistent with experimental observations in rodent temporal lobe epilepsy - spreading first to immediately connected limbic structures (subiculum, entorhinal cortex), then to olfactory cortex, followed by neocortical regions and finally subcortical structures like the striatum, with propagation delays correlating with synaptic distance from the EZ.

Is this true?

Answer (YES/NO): YES